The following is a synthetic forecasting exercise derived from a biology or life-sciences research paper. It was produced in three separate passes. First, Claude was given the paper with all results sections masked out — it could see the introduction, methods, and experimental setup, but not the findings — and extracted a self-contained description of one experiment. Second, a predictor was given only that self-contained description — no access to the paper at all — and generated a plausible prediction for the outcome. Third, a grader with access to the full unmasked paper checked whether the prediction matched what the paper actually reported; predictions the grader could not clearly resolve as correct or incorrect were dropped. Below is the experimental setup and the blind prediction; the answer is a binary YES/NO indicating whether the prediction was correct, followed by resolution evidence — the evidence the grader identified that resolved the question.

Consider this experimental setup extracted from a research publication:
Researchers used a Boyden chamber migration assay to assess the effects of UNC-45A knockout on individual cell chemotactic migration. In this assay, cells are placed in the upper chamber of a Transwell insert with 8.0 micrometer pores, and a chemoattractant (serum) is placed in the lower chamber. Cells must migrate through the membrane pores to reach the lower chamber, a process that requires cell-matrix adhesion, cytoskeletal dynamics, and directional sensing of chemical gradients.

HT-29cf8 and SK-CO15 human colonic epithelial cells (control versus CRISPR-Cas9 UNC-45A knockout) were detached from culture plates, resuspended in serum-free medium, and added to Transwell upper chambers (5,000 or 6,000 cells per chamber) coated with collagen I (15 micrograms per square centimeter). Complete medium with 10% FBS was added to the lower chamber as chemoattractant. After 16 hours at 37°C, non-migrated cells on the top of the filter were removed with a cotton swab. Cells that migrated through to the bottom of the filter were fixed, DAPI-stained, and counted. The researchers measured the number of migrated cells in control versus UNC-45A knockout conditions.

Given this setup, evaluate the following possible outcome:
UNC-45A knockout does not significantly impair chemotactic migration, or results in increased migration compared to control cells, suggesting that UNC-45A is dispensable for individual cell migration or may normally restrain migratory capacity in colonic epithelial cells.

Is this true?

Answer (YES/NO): NO